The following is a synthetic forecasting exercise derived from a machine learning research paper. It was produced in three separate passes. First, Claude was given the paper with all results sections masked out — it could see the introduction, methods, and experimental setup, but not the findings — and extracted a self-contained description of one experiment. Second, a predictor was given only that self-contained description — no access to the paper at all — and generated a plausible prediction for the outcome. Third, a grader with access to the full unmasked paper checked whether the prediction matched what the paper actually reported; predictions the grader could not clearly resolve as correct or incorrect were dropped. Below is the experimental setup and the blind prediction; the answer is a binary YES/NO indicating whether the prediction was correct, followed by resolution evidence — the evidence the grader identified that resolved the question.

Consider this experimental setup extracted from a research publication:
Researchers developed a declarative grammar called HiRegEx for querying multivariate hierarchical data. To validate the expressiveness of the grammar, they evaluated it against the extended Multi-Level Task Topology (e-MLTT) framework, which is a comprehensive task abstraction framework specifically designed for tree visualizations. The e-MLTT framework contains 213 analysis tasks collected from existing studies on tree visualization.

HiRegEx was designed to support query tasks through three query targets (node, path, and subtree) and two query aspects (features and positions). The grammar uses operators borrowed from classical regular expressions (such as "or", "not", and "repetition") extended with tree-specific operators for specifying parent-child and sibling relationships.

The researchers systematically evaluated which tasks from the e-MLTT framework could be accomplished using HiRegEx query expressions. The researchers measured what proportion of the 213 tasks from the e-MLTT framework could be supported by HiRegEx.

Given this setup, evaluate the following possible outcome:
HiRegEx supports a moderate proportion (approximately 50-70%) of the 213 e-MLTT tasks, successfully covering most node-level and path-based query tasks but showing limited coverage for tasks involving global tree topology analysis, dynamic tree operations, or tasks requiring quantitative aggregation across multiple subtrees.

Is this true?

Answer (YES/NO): NO